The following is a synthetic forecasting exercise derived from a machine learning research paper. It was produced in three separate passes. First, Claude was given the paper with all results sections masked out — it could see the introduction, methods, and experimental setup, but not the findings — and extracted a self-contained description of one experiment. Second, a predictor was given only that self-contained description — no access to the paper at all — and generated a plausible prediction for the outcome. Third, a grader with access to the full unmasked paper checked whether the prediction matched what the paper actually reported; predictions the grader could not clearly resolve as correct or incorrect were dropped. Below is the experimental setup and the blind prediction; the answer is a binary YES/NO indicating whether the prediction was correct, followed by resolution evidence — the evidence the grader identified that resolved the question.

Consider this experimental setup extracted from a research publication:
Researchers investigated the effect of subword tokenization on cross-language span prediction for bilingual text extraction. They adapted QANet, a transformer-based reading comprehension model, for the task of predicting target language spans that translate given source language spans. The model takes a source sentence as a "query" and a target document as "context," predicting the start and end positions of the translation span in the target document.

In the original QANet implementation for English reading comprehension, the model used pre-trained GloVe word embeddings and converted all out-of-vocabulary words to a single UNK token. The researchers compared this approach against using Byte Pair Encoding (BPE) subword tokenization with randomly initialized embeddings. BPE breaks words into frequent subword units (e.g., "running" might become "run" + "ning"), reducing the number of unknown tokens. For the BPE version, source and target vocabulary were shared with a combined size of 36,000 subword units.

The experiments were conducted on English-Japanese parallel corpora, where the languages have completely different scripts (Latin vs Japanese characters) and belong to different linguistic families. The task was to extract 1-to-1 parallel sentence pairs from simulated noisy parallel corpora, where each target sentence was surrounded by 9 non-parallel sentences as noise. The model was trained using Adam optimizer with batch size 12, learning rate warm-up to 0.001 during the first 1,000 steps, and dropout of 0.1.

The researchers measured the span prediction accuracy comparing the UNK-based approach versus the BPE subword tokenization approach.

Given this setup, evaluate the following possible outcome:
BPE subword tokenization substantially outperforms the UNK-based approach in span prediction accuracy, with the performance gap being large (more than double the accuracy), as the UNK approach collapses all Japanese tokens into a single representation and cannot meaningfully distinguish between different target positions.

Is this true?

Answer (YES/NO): NO